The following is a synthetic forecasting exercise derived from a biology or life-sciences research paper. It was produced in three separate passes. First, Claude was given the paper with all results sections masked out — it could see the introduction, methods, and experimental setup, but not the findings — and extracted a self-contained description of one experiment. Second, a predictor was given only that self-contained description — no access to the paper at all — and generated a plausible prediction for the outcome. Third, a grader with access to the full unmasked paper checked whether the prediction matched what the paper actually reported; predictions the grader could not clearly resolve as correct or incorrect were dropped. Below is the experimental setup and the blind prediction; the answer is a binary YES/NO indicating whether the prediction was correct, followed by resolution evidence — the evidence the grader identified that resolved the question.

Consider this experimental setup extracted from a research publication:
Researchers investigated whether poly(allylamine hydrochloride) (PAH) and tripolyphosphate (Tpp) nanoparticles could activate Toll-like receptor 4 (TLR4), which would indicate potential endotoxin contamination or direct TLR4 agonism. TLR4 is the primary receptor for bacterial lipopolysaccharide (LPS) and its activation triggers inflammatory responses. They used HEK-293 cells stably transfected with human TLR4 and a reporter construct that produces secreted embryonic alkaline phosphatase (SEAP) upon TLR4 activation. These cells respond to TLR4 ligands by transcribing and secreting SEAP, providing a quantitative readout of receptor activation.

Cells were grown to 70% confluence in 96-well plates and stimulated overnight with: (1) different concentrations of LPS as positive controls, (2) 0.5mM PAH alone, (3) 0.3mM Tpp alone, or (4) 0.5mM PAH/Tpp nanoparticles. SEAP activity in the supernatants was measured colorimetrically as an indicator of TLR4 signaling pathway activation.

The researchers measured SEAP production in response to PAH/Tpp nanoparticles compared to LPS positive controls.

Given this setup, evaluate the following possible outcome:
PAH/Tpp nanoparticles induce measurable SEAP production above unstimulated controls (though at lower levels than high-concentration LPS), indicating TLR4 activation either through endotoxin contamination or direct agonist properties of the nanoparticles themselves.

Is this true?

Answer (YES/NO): NO